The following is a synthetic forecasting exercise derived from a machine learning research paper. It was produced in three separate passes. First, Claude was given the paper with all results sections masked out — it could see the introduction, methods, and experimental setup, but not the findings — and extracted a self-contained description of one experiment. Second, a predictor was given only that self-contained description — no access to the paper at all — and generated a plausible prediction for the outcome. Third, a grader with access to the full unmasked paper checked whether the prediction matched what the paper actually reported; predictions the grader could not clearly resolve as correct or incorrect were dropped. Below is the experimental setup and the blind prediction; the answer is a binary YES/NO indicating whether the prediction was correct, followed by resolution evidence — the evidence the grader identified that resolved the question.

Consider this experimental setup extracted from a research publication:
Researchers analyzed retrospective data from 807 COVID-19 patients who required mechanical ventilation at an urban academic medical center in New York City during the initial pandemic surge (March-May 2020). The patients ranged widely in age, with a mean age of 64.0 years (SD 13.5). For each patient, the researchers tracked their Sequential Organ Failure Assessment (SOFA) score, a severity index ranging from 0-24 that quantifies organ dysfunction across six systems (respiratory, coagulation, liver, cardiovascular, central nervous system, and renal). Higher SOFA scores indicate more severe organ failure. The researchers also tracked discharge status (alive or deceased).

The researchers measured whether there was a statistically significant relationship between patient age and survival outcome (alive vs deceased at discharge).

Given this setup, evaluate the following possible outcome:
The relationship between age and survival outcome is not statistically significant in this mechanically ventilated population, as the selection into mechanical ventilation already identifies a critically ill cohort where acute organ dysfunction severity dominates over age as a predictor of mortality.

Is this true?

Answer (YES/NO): NO